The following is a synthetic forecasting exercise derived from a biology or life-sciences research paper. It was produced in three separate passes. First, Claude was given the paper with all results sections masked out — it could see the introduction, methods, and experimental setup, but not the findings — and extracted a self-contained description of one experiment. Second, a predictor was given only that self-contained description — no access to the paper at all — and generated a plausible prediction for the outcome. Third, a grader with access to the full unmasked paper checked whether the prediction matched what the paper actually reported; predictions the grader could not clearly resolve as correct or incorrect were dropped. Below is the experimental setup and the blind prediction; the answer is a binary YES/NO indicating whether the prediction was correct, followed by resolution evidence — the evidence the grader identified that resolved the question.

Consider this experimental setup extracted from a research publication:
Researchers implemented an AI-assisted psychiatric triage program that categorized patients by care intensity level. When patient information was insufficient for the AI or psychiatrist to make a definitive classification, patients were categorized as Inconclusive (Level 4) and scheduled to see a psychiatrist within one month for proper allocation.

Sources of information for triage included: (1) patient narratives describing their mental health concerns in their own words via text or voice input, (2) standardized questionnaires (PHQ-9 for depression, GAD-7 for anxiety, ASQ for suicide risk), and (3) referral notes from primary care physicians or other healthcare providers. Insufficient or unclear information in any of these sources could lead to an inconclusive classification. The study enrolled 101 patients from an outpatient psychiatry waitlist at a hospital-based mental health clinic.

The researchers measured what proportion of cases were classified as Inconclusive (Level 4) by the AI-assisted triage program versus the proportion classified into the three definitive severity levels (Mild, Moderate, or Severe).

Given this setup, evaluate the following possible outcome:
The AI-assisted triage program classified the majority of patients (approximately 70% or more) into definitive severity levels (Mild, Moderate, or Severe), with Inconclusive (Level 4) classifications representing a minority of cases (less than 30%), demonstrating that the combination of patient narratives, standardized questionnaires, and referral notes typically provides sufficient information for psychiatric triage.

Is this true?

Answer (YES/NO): YES